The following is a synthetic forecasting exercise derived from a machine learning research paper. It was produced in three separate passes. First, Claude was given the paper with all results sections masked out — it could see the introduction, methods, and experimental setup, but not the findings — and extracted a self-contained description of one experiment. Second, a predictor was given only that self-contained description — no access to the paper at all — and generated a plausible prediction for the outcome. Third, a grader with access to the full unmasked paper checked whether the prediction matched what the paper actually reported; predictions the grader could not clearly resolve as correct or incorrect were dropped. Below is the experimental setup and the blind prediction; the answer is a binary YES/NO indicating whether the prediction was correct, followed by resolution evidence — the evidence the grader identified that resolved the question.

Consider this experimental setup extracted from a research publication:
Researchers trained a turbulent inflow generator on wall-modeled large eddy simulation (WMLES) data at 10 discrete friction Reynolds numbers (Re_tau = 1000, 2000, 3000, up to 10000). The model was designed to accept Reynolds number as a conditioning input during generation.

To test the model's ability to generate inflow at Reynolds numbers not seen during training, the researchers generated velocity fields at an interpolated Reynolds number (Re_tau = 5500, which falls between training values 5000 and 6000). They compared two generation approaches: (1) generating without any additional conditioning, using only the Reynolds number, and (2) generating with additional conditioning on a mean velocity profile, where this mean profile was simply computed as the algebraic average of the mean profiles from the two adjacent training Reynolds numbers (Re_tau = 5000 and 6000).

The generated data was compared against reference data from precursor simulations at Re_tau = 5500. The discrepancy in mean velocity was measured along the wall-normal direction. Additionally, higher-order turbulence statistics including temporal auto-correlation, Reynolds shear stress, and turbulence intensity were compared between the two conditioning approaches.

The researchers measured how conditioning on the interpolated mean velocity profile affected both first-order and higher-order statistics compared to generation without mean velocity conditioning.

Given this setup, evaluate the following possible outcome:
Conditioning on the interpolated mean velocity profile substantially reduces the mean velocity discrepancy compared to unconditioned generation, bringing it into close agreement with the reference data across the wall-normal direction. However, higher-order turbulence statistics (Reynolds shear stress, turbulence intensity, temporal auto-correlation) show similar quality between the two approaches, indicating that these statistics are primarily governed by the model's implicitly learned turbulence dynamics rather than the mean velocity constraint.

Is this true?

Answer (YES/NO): NO